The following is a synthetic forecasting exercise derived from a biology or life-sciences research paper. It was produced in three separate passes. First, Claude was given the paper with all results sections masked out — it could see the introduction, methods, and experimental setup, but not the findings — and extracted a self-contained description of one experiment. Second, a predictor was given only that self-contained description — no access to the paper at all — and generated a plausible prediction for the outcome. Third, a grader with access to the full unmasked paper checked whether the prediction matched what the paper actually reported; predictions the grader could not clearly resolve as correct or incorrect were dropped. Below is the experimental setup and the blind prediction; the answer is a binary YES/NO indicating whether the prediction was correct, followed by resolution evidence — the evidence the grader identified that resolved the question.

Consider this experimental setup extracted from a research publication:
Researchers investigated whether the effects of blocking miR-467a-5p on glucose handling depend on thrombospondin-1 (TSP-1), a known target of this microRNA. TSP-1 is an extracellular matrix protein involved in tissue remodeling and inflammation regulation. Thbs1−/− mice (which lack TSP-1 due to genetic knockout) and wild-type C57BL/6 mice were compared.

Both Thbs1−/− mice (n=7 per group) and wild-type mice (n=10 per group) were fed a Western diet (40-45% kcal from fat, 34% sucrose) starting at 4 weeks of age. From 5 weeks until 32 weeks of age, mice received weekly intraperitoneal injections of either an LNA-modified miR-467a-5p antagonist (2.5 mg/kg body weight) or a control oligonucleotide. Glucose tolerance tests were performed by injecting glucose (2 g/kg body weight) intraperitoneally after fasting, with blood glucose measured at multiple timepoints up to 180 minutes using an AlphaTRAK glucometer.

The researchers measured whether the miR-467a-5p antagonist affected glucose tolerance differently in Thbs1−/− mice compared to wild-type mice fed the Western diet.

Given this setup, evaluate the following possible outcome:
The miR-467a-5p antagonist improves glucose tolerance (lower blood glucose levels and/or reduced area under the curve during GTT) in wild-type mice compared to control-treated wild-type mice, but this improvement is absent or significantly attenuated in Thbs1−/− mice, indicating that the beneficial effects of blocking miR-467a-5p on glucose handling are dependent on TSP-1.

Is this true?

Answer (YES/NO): NO